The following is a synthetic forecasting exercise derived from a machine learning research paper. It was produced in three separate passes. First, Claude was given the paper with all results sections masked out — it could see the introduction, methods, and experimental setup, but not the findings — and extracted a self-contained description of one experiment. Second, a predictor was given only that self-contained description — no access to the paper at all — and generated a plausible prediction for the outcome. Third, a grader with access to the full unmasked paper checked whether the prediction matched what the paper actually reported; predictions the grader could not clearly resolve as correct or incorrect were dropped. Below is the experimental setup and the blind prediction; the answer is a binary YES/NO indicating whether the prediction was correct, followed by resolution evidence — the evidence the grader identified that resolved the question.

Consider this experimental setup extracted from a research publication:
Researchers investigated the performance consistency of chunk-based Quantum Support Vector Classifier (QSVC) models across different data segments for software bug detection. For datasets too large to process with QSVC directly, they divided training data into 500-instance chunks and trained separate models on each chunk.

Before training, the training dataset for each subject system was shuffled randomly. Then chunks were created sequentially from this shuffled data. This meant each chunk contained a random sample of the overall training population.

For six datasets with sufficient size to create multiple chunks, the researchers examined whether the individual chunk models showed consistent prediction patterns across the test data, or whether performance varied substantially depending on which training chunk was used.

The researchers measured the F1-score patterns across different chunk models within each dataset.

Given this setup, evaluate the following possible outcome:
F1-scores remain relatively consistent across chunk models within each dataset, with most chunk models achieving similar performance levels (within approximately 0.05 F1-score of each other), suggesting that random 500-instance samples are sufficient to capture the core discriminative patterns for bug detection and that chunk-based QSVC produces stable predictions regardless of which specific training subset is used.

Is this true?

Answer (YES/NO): NO